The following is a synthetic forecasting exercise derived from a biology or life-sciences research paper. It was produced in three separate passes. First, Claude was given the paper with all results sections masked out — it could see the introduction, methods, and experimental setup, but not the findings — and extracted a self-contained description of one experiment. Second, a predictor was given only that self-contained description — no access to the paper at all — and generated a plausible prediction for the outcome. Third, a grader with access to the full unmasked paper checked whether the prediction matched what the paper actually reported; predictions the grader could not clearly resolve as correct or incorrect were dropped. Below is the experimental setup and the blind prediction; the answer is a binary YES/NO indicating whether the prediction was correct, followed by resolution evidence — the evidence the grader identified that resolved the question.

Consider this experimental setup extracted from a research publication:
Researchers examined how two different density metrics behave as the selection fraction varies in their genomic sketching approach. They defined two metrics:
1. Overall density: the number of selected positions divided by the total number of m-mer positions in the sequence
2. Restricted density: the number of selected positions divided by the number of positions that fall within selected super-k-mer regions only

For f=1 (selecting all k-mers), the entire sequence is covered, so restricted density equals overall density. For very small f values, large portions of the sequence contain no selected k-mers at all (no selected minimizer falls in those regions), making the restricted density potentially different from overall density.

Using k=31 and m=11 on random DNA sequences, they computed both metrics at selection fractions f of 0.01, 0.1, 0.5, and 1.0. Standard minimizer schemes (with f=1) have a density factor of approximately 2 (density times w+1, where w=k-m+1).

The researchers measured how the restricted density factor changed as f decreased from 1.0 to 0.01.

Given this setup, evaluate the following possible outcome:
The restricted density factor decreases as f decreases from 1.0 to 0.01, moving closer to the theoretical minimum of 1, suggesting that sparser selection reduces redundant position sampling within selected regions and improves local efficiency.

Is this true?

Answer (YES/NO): YES